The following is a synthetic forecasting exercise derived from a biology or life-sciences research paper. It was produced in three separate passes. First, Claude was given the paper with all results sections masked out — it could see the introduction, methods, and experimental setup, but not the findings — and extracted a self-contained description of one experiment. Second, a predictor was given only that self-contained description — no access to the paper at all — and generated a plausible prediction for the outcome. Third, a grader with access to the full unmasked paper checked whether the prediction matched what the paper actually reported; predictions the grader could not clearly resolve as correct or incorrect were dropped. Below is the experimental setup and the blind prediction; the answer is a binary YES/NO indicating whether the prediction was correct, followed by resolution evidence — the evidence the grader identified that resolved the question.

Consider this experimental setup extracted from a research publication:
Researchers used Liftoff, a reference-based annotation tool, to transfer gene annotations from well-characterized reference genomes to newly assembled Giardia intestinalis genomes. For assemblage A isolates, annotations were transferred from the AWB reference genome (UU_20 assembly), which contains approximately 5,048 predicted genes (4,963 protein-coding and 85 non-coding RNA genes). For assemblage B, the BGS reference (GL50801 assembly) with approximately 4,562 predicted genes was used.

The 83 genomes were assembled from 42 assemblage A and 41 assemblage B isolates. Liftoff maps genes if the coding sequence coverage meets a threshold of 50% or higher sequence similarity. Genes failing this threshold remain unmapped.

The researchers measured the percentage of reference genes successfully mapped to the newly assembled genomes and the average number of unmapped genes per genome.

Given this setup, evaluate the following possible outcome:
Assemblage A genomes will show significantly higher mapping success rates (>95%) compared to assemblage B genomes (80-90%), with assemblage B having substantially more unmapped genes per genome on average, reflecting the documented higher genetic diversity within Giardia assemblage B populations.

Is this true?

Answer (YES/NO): NO